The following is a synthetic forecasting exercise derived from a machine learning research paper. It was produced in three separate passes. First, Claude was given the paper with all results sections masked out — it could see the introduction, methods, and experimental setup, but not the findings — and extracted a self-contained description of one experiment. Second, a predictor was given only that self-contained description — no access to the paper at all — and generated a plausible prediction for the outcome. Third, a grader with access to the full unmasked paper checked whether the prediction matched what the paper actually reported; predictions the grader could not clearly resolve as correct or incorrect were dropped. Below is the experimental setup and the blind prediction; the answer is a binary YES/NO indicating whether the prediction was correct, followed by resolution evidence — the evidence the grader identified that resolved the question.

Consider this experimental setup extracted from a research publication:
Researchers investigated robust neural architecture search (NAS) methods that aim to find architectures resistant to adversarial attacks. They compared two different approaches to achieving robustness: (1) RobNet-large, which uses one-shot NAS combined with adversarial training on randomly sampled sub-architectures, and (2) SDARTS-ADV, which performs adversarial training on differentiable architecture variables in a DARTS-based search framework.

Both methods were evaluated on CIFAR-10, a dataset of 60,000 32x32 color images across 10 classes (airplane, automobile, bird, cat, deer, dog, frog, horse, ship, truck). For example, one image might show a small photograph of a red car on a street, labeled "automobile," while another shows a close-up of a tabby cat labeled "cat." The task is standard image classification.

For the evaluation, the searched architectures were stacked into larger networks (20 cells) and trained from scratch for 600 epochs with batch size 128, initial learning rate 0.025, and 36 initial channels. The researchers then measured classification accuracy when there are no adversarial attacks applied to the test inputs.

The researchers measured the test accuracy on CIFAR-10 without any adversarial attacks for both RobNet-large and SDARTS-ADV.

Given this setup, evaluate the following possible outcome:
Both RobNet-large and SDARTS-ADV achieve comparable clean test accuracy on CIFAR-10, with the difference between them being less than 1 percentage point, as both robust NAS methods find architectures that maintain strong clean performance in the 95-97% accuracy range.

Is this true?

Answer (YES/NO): NO